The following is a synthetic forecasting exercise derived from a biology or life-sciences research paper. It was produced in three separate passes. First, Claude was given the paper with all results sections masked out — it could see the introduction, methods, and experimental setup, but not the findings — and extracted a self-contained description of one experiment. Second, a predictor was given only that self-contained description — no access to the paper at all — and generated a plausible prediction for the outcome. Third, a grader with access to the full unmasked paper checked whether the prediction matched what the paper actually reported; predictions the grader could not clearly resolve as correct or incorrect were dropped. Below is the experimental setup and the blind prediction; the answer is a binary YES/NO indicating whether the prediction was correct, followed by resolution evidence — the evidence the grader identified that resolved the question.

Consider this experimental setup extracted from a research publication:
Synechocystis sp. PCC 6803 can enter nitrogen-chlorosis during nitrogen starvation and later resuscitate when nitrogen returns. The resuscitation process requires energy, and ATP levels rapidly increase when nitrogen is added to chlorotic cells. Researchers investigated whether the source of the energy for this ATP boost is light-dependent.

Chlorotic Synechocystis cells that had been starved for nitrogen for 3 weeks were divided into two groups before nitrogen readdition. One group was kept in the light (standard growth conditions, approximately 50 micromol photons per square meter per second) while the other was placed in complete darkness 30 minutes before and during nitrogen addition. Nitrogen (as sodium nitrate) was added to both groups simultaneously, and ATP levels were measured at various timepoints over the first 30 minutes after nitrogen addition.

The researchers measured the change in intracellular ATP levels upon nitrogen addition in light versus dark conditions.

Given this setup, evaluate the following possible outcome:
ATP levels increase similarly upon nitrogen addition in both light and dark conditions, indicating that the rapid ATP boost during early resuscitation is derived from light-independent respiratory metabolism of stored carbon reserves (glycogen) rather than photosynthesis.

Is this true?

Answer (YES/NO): NO